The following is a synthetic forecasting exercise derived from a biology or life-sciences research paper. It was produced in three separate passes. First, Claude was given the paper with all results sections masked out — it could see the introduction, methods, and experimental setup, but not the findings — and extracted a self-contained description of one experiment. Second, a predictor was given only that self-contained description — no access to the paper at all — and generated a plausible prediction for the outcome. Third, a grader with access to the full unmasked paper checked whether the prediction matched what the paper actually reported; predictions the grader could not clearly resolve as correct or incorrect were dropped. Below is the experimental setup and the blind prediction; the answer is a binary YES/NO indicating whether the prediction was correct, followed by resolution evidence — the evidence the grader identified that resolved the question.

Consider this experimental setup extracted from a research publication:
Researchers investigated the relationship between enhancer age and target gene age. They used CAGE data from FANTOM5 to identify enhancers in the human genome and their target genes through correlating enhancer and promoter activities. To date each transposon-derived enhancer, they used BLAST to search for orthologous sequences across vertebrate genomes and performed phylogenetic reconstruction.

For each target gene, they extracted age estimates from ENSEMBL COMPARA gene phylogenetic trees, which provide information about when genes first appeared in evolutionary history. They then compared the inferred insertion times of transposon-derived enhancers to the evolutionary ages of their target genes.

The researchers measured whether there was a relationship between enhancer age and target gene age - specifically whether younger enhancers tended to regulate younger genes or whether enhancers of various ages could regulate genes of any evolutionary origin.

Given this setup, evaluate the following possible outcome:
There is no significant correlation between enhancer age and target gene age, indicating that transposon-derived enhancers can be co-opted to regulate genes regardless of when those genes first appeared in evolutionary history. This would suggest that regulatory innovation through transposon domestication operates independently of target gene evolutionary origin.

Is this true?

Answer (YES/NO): YES